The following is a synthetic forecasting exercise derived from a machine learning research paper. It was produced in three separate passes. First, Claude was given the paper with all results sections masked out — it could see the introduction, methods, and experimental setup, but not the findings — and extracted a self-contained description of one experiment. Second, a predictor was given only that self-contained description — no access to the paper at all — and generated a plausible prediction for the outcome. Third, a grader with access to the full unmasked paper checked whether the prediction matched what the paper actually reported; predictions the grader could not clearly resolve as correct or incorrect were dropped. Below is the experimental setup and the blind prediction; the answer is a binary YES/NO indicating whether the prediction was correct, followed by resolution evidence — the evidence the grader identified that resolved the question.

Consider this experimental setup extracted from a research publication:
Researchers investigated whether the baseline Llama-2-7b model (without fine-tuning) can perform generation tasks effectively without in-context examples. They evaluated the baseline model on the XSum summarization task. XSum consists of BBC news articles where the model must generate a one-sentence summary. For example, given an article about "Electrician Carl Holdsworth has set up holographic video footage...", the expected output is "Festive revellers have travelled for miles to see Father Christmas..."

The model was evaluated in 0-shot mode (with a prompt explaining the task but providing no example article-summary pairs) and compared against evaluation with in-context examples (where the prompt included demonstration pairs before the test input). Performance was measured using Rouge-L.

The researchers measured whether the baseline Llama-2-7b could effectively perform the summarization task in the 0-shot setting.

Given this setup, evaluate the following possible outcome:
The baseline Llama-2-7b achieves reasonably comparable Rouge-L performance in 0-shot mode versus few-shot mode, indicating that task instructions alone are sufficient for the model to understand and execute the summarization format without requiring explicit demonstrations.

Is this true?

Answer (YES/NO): NO